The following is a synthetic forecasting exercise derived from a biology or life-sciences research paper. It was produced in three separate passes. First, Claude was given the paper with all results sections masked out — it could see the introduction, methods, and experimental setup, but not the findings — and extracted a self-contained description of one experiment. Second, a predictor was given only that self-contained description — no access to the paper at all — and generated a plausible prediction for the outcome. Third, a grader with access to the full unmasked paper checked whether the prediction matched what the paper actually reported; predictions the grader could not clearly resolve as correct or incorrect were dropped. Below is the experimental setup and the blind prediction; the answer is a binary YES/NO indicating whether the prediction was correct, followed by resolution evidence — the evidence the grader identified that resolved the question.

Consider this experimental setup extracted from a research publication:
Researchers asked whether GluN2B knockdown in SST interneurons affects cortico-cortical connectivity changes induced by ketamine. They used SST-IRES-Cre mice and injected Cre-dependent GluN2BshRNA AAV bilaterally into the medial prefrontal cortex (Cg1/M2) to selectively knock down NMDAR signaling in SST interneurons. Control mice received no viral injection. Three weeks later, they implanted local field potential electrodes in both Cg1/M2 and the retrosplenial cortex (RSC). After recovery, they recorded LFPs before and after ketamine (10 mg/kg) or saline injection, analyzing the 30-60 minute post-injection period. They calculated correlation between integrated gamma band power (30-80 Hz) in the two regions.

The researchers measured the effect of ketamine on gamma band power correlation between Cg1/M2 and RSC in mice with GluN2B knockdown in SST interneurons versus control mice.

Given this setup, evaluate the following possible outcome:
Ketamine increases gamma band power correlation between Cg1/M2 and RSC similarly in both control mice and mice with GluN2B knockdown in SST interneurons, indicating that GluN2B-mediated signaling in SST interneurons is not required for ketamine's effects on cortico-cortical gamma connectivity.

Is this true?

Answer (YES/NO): NO